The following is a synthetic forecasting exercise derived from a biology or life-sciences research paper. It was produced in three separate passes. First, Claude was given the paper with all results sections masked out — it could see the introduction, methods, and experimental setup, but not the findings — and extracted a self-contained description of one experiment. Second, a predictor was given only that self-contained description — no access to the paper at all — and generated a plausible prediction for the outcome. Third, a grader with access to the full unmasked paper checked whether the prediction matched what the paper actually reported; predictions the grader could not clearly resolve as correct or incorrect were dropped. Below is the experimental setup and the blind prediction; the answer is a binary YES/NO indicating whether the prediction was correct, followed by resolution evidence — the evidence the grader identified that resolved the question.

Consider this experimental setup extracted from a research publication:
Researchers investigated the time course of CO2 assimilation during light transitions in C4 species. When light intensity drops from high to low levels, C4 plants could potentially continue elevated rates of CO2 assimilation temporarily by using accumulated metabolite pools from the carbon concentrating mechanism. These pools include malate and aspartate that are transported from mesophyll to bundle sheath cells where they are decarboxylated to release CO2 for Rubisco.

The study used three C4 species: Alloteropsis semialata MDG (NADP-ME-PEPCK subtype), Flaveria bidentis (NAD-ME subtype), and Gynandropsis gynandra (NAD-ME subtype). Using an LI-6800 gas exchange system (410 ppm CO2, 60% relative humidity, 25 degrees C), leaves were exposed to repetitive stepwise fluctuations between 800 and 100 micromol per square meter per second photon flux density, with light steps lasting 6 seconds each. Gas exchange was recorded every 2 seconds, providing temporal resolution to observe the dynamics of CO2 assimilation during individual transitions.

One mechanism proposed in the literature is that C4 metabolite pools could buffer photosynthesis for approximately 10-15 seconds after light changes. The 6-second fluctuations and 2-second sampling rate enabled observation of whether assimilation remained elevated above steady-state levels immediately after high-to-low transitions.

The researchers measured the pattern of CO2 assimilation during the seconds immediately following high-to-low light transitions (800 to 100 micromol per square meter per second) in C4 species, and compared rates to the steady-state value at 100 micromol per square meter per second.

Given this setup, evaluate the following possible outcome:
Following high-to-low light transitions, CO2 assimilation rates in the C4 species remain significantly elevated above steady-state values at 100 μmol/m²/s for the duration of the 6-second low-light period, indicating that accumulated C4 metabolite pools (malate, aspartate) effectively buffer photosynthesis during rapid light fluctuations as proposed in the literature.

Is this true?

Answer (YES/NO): YES